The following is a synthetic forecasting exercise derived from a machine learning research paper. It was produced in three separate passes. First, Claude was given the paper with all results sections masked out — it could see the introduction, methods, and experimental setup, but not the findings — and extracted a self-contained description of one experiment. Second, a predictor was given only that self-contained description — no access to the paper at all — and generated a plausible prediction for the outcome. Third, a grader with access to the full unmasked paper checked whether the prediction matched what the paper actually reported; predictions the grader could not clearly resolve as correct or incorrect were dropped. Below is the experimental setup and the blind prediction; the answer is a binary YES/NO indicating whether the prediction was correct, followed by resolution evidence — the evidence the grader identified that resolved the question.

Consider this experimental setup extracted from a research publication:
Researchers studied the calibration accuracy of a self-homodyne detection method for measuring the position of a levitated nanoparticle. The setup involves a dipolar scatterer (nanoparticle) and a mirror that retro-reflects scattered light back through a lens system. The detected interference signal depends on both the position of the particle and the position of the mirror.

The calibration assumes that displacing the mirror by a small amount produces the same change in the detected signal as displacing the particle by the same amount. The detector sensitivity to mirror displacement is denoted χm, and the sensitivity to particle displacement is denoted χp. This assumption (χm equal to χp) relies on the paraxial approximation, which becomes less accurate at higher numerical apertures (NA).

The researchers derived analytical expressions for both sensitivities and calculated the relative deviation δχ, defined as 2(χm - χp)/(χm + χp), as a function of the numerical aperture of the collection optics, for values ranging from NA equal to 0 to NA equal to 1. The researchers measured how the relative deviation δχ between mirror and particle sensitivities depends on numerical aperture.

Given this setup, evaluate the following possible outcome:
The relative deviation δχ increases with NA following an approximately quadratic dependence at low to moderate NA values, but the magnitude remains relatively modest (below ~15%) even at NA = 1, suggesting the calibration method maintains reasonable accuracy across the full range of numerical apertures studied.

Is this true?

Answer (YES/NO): NO